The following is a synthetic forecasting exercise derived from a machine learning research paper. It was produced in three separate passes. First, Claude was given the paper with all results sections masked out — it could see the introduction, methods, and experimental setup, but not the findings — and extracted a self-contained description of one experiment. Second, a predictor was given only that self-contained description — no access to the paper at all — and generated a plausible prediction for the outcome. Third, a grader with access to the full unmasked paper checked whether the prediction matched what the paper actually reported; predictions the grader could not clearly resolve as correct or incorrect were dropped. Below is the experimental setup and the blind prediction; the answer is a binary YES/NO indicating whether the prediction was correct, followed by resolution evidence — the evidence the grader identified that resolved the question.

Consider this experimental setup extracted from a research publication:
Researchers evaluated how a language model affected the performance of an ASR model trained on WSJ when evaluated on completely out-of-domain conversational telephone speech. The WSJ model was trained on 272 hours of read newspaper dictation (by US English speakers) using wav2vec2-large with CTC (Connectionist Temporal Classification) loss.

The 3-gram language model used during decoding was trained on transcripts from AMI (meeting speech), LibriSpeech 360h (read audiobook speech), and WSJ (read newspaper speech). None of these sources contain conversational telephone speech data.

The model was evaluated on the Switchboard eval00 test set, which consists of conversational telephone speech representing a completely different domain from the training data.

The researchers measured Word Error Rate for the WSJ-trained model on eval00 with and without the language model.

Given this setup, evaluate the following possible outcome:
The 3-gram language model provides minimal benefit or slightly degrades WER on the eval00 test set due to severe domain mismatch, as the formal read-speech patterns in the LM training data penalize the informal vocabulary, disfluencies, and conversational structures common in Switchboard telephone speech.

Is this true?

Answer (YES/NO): NO